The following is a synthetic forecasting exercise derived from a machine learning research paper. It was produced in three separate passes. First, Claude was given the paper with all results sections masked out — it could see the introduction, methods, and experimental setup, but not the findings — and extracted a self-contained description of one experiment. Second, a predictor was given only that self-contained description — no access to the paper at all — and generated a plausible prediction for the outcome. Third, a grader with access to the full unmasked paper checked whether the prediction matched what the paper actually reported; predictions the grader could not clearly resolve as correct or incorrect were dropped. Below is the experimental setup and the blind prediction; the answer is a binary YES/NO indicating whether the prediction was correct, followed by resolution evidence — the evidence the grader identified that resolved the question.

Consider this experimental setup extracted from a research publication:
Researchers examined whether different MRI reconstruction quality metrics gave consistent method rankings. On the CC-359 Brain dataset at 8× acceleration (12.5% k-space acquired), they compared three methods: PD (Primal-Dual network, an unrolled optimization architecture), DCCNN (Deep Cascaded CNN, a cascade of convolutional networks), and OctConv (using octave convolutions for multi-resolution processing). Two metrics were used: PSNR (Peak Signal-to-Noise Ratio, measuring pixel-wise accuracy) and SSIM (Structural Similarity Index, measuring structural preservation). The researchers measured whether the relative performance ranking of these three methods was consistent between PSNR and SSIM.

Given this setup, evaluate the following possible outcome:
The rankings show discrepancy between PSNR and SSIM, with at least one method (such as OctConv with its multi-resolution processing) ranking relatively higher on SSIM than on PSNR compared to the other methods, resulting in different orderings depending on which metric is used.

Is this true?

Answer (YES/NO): NO